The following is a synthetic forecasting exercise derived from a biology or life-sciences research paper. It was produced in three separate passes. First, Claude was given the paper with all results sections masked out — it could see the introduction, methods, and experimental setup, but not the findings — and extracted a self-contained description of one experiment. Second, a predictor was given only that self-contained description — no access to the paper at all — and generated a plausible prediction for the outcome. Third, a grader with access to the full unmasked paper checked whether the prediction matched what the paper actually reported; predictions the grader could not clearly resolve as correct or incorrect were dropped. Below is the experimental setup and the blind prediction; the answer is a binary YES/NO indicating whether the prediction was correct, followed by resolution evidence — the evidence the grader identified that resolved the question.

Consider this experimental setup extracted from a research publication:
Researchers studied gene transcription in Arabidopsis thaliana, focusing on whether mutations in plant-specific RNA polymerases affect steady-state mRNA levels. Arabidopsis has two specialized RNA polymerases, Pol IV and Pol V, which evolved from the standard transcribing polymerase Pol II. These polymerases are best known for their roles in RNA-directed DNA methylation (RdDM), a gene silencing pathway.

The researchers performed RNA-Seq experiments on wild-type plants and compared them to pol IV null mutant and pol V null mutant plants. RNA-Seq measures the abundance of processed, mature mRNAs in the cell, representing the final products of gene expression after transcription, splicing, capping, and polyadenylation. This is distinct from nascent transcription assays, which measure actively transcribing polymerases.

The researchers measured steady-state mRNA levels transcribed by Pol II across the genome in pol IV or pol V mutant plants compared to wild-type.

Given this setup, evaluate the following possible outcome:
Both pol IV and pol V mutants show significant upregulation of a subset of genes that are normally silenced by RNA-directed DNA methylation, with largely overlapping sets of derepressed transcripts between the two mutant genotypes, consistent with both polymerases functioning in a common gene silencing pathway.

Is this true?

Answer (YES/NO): NO